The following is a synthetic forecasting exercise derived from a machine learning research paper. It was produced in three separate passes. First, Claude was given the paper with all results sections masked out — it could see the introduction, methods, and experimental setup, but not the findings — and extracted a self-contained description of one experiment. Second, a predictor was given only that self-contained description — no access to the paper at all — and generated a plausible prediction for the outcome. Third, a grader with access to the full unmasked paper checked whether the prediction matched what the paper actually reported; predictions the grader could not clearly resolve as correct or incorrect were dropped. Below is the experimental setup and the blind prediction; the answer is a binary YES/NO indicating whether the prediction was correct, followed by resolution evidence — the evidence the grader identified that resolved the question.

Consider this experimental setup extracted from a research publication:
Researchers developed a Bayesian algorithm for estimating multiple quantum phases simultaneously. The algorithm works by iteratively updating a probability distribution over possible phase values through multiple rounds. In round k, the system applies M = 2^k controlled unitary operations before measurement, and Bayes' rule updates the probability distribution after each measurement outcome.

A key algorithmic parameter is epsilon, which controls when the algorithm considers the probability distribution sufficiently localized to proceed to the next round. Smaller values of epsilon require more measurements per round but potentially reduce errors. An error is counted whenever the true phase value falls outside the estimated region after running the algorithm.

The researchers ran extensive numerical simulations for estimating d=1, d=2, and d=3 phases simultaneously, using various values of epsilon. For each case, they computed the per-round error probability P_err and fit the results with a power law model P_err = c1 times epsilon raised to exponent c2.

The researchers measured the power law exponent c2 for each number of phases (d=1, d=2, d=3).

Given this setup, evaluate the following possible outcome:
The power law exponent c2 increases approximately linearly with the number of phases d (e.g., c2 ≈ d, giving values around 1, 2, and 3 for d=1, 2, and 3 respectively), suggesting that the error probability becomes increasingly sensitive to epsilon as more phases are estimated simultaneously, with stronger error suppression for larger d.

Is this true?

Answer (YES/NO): NO